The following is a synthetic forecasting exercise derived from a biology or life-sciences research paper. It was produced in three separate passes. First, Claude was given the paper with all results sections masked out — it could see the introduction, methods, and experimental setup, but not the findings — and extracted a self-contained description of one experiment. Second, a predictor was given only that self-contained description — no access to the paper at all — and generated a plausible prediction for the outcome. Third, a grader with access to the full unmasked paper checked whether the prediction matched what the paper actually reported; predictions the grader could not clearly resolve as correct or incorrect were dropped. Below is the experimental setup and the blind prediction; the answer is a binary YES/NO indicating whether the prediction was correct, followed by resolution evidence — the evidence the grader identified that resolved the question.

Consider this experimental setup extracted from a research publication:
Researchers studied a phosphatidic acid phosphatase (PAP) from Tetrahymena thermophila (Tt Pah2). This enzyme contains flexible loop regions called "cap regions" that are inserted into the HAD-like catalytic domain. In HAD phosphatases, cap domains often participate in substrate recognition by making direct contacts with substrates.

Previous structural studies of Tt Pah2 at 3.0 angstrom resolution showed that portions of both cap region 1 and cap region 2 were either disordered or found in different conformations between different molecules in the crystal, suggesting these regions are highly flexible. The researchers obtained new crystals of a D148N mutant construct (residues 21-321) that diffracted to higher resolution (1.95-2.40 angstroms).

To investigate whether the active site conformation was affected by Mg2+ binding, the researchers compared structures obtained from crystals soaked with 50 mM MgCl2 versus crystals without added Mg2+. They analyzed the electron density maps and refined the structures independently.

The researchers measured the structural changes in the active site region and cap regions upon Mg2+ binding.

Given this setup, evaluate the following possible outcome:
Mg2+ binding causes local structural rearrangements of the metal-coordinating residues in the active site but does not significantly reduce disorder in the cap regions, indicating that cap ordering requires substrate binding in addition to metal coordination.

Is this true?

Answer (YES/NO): YES